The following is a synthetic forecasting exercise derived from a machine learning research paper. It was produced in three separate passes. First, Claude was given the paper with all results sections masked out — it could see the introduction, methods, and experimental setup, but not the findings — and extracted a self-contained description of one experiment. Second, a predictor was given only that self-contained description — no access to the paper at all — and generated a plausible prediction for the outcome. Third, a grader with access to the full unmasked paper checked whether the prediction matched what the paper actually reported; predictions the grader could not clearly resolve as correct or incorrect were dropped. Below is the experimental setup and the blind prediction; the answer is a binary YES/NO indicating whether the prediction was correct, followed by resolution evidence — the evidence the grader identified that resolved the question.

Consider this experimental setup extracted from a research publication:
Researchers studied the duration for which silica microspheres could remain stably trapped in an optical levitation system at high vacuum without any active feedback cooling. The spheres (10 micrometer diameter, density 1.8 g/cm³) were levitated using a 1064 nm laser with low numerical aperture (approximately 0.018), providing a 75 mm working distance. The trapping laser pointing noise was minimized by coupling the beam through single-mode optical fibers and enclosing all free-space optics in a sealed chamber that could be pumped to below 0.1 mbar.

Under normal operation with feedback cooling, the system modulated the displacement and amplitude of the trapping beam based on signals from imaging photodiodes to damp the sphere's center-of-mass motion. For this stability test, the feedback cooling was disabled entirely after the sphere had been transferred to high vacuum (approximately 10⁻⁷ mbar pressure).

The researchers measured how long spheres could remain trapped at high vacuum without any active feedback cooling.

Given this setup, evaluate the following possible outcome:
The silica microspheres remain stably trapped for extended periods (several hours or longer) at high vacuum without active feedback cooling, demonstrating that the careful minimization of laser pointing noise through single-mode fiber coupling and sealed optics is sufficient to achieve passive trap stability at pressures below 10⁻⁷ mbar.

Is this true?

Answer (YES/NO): YES